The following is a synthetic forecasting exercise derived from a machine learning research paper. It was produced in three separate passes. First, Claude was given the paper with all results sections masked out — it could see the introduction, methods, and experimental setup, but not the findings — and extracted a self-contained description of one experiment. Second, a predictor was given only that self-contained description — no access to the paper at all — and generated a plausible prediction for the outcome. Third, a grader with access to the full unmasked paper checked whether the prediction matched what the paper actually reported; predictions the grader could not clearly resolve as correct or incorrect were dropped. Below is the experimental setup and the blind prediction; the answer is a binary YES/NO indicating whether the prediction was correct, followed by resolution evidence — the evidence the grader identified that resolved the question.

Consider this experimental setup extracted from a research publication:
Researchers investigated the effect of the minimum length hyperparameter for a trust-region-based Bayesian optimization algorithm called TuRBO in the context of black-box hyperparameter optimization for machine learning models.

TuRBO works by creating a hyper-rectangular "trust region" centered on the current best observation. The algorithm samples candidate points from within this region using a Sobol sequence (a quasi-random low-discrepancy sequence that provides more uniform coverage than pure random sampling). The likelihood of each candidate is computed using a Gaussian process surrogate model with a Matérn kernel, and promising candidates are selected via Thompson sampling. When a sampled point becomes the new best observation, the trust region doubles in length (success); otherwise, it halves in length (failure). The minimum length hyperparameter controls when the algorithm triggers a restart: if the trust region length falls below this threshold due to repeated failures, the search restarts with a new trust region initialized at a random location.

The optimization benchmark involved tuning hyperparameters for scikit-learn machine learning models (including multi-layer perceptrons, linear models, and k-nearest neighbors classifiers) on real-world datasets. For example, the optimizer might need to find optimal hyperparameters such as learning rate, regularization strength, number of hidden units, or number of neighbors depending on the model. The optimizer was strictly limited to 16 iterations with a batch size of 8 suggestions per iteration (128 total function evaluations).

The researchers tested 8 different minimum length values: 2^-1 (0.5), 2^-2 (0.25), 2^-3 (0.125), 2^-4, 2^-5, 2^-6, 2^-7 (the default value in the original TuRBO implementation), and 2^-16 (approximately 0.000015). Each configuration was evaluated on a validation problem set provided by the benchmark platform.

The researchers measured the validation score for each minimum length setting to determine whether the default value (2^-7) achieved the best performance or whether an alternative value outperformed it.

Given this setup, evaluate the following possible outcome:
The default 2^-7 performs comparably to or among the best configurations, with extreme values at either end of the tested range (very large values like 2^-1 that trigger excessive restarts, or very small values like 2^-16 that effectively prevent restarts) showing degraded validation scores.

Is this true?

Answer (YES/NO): NO